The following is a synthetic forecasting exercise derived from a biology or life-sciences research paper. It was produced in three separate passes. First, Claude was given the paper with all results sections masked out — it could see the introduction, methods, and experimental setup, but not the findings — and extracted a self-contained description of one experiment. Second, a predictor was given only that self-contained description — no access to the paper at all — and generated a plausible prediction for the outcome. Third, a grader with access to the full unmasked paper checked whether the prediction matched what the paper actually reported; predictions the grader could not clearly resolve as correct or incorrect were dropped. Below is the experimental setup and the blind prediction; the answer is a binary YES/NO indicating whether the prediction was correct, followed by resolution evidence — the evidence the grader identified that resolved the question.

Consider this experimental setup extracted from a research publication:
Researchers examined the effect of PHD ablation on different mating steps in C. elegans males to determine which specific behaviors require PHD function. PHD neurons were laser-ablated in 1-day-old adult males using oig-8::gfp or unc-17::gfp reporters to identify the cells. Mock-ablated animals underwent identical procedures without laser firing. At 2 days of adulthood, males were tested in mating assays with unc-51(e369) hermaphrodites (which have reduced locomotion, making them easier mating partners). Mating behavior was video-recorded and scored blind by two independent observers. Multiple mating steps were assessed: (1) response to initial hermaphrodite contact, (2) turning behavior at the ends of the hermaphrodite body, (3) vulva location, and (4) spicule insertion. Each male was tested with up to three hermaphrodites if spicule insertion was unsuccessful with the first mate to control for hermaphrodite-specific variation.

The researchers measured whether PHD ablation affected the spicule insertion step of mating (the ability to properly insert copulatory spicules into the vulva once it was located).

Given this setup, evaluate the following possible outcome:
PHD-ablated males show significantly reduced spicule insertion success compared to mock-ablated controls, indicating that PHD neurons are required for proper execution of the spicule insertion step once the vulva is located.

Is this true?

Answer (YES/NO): NO